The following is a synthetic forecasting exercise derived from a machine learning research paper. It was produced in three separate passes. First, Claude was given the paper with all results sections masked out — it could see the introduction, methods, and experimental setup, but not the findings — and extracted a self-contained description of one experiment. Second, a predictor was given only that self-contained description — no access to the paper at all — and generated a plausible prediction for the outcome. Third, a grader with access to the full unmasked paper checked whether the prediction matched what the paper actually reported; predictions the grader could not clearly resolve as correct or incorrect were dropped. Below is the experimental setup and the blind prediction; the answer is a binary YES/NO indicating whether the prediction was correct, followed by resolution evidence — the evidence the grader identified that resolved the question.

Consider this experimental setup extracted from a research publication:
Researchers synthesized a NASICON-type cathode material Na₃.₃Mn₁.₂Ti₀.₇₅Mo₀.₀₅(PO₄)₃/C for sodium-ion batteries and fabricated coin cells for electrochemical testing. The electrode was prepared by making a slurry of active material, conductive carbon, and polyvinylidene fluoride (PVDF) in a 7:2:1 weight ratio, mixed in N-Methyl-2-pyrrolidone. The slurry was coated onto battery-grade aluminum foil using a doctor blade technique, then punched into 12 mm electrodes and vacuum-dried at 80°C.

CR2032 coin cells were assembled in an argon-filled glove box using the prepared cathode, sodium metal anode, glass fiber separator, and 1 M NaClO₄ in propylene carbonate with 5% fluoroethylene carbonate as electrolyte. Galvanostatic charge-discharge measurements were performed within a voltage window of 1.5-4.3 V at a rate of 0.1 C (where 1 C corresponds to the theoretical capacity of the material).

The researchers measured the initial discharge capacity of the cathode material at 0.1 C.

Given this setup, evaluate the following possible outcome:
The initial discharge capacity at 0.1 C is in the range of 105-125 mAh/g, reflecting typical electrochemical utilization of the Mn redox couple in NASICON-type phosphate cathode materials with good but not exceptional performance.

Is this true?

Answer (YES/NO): YES